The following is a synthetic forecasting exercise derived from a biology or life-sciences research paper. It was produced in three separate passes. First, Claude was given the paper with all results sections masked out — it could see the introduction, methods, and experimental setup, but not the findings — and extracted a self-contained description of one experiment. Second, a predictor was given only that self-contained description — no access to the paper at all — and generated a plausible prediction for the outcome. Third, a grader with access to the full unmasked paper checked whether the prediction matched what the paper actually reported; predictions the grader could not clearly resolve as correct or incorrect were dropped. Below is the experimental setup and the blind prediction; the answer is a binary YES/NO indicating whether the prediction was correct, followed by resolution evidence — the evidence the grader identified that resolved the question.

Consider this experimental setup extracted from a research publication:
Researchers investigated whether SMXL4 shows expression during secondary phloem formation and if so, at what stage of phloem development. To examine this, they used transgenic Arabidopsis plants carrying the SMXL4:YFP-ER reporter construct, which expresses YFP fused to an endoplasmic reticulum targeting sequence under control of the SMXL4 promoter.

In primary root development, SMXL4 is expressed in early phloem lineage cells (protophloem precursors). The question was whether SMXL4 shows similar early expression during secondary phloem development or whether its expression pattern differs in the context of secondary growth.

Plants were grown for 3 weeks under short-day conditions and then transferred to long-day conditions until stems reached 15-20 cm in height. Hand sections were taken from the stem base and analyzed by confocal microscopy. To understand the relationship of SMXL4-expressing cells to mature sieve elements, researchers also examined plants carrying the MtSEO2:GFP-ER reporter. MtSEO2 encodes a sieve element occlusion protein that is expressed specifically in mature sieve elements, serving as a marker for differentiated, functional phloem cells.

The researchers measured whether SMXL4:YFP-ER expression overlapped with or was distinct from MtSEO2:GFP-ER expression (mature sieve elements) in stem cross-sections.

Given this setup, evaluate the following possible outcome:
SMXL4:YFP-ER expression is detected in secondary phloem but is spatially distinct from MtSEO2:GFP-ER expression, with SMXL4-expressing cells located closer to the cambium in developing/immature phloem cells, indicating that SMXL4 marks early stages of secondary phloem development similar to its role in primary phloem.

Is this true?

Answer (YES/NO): NO